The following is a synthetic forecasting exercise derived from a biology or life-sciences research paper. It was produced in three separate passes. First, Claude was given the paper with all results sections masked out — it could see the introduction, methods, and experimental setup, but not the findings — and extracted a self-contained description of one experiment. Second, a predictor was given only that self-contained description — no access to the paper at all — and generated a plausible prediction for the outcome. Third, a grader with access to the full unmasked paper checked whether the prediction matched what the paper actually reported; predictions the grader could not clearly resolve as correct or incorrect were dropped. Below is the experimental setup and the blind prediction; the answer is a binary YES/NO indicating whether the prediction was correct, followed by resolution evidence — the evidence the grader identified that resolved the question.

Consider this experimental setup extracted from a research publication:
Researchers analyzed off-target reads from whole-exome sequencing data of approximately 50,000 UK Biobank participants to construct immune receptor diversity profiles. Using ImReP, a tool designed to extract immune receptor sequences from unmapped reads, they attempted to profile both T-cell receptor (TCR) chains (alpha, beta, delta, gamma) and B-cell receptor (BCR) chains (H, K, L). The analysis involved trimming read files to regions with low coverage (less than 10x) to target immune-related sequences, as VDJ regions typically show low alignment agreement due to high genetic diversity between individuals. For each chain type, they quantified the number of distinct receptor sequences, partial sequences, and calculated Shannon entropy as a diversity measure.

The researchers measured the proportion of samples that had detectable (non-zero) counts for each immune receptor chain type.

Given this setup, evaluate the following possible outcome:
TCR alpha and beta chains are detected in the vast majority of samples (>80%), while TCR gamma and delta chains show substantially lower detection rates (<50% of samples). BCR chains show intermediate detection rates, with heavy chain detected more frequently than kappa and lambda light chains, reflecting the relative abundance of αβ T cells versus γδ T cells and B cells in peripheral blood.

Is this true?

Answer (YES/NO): NO